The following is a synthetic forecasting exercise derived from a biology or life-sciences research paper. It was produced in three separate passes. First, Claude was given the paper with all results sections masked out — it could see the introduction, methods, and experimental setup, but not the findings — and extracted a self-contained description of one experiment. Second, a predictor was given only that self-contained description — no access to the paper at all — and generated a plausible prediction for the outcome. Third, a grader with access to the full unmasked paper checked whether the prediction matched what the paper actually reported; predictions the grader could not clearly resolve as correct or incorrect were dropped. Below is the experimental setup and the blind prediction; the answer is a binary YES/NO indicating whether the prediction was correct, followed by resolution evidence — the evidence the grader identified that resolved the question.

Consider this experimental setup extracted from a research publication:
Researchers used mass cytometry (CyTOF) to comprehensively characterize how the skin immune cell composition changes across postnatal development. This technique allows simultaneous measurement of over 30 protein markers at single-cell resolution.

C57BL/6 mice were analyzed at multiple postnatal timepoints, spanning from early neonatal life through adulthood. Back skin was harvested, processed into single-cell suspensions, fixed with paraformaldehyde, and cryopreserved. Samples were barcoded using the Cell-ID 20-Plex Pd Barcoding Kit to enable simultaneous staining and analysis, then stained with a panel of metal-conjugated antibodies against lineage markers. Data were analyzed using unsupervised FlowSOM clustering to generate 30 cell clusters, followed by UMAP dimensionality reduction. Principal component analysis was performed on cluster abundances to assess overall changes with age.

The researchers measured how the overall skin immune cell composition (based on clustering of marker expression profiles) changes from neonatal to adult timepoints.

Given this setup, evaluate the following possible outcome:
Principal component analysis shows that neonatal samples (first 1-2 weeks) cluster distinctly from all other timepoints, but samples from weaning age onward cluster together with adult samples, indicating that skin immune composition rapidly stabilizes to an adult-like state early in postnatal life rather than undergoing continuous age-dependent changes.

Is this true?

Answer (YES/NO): NO